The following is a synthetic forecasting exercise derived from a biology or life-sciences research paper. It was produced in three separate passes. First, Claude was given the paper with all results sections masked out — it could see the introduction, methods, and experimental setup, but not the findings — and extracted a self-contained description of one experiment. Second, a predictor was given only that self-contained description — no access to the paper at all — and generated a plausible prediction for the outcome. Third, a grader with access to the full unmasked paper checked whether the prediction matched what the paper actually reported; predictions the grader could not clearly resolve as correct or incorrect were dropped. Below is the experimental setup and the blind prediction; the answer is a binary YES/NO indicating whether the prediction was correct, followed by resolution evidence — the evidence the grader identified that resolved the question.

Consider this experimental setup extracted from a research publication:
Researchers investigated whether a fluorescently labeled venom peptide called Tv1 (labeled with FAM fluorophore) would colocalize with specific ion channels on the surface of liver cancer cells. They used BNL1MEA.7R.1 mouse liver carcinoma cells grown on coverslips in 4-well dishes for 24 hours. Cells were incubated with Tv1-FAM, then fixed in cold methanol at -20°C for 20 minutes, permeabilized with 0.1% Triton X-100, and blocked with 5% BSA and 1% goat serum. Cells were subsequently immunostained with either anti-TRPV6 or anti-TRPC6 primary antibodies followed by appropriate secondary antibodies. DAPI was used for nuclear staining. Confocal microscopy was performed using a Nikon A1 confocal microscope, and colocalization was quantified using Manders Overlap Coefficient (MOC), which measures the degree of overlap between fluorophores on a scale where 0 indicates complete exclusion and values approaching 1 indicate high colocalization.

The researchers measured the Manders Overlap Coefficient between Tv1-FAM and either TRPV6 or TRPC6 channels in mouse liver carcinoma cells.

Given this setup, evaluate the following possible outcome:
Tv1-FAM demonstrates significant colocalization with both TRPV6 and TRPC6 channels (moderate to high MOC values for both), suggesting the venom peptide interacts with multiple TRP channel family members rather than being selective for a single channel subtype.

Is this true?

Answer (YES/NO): YES